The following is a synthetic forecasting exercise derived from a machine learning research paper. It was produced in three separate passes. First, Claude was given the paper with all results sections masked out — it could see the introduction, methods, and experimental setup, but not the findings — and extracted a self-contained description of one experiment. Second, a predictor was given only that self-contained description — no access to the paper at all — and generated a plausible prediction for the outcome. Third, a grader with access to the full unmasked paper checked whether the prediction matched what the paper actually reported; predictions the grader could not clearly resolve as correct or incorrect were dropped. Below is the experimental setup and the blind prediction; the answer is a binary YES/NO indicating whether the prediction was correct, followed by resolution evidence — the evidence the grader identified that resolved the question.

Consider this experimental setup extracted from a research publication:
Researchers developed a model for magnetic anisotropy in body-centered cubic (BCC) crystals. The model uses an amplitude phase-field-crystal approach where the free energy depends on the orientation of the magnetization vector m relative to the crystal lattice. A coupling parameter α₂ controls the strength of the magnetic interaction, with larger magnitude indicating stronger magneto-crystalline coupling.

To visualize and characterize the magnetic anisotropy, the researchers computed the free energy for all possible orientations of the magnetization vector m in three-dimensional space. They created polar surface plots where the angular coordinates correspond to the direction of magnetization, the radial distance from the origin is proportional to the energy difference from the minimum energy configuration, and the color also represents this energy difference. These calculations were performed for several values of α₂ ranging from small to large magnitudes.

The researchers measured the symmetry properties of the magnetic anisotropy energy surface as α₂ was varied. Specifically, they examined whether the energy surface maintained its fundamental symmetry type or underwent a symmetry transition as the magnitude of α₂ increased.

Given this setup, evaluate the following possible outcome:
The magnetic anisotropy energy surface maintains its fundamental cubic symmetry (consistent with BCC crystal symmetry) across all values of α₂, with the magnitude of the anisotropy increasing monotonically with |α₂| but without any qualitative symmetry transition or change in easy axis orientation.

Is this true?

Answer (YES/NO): NO